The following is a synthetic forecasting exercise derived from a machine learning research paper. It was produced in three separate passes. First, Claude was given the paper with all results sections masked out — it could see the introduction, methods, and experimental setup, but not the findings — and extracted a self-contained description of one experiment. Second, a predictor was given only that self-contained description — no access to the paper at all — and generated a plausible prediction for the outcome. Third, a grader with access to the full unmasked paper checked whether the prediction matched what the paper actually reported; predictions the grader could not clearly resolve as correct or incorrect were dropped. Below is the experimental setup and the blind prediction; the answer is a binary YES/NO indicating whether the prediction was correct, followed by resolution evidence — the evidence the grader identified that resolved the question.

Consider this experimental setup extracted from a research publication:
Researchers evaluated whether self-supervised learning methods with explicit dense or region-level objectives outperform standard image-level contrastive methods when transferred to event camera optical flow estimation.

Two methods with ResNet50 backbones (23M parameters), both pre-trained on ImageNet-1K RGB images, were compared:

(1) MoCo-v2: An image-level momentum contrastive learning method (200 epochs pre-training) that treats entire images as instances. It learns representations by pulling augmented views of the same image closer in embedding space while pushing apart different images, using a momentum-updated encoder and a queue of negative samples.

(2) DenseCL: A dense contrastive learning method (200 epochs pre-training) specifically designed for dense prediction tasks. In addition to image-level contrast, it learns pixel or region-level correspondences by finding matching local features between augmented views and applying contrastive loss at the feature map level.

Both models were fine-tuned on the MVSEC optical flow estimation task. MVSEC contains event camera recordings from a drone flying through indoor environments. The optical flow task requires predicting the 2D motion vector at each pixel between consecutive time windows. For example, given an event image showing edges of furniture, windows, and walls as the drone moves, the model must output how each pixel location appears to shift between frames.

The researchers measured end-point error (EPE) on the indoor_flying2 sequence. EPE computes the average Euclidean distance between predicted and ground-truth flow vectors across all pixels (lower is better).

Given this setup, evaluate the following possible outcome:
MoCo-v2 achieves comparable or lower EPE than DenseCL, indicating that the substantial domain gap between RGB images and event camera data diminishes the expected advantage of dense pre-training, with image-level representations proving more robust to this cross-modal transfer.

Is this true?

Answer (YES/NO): NO